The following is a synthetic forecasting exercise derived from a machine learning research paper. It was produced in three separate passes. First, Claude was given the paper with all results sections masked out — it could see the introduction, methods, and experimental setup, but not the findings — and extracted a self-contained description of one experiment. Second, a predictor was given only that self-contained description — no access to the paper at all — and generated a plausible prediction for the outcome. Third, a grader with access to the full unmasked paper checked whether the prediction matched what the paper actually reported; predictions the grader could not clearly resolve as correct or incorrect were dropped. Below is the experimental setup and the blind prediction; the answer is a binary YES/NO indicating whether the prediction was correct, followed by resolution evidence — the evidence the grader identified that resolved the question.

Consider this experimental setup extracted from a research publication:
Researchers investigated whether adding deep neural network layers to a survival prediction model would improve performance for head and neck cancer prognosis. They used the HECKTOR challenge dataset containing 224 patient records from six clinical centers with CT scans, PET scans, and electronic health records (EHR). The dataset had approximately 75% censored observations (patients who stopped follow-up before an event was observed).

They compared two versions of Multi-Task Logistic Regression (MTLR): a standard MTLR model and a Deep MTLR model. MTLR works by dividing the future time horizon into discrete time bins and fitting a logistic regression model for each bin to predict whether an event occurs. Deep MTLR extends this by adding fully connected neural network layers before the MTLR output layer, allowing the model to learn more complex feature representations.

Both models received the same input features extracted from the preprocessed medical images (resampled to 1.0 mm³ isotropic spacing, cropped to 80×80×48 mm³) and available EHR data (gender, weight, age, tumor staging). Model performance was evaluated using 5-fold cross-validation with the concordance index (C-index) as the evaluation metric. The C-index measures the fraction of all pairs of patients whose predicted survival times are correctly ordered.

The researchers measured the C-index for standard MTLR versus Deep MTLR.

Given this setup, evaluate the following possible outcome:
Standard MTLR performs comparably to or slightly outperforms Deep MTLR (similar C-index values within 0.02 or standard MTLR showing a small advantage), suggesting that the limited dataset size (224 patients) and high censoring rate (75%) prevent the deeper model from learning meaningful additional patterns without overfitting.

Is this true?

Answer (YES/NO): NO